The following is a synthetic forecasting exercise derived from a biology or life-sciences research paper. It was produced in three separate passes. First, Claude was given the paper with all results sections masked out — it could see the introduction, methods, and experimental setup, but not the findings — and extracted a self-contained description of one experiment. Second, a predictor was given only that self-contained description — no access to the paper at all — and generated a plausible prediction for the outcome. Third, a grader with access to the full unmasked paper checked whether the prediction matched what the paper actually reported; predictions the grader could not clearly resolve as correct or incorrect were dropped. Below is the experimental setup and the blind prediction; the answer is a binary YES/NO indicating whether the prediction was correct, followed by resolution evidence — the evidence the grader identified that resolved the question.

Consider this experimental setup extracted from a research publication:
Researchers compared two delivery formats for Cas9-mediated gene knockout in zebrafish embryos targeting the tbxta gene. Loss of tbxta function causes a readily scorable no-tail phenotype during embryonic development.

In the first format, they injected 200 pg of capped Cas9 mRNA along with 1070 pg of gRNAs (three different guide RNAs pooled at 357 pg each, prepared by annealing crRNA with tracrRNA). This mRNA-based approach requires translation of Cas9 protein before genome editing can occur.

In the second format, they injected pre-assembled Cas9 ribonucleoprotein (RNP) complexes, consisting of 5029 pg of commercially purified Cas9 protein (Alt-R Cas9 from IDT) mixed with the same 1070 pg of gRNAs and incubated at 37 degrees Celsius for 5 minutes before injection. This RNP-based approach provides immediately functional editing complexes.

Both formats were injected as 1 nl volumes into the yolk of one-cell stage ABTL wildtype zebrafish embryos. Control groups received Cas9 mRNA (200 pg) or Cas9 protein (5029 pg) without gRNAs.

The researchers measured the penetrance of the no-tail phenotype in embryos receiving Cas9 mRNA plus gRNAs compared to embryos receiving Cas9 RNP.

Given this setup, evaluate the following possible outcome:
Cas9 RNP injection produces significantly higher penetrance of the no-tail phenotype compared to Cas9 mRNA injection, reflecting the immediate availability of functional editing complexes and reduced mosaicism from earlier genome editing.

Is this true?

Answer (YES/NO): YES